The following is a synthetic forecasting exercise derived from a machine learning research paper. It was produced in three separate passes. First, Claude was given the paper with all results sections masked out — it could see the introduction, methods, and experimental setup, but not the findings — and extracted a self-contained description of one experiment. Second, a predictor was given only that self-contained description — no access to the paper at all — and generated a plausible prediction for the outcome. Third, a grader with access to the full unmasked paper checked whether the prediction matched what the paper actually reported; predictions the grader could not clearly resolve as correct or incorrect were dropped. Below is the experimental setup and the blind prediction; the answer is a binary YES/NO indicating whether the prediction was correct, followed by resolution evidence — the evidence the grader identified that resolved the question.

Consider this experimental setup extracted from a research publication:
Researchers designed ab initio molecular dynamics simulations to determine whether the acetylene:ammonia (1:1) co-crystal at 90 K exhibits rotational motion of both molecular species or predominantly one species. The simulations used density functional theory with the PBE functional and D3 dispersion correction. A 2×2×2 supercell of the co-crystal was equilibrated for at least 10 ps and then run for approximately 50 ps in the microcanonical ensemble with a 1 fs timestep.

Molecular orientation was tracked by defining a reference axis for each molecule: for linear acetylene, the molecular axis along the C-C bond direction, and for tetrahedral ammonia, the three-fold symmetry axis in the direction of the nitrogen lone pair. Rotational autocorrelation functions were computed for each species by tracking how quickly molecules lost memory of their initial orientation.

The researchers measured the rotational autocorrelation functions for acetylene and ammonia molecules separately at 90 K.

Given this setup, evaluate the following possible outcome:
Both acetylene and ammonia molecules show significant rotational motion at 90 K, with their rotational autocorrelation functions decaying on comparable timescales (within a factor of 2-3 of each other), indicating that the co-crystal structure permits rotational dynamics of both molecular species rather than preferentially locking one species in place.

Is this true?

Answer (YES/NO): NO